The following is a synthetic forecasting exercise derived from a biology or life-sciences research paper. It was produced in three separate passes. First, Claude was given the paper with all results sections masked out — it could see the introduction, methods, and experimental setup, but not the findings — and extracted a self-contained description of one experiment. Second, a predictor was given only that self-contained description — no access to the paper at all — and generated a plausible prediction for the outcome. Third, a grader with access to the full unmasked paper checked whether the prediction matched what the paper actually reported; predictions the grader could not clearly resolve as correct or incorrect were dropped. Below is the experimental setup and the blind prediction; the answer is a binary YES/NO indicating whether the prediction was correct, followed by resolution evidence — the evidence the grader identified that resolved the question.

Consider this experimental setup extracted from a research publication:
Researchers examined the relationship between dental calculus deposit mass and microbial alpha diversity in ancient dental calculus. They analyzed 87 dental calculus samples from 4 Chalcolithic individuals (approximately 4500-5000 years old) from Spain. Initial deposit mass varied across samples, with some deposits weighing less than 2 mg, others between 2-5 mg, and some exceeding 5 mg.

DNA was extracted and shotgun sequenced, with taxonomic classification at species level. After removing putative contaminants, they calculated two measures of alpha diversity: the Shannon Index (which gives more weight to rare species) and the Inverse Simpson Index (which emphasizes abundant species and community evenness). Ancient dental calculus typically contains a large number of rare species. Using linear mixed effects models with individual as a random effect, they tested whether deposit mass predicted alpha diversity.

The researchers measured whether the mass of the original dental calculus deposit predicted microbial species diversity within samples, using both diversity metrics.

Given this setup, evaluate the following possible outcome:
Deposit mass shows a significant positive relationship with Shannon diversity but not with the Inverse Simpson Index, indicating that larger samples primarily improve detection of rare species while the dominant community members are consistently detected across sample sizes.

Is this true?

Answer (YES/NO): NO